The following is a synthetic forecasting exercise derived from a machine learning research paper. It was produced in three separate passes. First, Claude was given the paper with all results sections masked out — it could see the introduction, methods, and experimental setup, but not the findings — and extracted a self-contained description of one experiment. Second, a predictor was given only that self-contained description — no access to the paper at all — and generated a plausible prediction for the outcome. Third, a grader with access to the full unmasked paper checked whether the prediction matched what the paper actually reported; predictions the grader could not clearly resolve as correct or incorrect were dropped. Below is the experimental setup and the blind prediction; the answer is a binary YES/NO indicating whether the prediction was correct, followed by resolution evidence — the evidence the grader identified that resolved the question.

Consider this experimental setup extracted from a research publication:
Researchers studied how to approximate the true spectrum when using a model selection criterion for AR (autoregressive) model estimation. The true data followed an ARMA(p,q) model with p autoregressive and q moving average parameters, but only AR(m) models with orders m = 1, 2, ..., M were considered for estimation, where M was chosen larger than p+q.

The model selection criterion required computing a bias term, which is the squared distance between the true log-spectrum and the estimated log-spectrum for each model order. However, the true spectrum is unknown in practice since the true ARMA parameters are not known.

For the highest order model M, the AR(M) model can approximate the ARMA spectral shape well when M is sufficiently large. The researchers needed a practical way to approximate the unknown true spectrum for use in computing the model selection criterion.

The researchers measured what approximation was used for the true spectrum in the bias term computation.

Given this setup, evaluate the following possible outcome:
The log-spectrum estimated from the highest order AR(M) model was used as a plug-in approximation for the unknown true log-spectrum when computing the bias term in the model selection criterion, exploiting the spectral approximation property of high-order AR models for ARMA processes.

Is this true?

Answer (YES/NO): YES